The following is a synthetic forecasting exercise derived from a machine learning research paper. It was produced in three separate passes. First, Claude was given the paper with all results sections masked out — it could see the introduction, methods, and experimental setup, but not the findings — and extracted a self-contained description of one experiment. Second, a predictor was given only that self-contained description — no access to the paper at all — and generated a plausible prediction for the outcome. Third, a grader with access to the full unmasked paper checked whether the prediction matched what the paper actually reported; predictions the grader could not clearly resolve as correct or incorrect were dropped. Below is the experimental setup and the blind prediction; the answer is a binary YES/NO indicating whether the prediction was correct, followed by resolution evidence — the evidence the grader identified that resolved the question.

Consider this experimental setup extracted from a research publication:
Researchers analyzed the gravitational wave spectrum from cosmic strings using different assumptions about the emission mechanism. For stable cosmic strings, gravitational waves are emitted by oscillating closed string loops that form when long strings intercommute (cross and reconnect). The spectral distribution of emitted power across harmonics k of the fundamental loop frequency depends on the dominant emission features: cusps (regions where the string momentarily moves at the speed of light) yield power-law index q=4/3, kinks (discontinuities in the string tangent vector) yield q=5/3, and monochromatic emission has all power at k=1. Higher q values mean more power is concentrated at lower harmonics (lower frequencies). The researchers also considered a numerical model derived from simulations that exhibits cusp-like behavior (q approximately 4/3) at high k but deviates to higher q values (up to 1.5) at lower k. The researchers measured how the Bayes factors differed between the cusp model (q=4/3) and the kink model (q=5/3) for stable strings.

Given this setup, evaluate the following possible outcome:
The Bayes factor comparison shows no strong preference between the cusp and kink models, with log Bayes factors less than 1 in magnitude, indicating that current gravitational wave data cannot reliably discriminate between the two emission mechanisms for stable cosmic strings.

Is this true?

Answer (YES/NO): YES